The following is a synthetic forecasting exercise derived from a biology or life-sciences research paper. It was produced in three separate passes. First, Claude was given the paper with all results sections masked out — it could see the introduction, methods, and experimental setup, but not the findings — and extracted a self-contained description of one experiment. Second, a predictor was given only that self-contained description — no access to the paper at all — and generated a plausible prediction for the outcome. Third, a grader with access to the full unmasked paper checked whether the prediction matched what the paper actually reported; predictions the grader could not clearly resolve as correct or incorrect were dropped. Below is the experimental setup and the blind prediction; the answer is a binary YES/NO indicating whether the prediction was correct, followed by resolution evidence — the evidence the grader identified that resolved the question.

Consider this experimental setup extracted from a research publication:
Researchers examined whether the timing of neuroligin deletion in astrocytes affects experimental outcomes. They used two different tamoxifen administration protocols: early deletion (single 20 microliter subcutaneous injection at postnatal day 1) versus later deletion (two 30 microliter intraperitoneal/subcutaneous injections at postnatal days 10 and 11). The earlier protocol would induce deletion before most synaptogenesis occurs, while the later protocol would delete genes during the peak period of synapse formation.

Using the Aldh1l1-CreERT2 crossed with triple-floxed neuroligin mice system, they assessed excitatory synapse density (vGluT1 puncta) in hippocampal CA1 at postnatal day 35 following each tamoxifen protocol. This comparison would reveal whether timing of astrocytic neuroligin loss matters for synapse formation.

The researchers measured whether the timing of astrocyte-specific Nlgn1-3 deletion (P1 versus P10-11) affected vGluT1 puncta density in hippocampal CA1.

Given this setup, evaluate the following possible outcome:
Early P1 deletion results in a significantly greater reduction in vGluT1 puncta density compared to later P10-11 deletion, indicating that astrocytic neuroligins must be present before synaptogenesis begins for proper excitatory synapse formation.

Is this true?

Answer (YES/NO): NO